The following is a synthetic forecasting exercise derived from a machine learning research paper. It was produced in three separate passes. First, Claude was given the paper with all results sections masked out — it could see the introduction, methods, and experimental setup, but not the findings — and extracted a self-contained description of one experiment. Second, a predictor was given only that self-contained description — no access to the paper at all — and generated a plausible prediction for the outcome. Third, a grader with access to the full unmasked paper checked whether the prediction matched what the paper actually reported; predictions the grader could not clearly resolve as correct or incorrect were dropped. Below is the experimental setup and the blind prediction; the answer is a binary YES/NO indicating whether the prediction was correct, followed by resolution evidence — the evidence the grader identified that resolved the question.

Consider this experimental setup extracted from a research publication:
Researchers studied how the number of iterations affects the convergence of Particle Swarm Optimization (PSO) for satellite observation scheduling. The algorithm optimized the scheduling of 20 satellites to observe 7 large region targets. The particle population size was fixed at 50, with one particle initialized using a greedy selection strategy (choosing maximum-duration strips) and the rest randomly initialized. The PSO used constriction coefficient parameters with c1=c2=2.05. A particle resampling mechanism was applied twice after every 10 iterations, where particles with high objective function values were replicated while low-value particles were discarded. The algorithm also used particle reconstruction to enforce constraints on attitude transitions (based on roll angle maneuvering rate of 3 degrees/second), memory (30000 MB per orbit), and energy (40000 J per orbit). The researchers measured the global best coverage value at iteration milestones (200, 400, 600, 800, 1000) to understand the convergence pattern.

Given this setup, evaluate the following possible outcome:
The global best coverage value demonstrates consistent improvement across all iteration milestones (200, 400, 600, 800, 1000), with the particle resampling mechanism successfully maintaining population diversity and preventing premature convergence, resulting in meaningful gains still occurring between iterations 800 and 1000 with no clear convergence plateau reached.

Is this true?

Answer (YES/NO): NO